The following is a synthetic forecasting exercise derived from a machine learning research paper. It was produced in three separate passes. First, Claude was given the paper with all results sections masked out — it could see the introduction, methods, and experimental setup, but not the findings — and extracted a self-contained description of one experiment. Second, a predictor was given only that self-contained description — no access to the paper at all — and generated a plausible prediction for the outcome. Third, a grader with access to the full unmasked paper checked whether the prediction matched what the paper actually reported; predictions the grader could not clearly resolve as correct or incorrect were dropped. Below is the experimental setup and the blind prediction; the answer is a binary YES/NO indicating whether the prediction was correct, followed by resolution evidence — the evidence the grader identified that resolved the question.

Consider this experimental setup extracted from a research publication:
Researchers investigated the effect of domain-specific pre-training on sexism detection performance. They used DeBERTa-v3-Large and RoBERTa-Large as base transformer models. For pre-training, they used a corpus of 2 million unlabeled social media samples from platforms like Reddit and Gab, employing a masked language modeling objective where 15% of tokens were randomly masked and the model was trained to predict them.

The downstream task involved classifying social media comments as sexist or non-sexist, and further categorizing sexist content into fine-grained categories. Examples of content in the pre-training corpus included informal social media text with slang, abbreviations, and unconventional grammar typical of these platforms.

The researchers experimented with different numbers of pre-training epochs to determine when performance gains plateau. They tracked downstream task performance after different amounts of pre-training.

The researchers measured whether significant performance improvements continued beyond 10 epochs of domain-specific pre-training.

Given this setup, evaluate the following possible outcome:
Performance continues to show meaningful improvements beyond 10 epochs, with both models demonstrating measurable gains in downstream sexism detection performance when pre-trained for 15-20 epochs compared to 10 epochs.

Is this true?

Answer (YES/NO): NO